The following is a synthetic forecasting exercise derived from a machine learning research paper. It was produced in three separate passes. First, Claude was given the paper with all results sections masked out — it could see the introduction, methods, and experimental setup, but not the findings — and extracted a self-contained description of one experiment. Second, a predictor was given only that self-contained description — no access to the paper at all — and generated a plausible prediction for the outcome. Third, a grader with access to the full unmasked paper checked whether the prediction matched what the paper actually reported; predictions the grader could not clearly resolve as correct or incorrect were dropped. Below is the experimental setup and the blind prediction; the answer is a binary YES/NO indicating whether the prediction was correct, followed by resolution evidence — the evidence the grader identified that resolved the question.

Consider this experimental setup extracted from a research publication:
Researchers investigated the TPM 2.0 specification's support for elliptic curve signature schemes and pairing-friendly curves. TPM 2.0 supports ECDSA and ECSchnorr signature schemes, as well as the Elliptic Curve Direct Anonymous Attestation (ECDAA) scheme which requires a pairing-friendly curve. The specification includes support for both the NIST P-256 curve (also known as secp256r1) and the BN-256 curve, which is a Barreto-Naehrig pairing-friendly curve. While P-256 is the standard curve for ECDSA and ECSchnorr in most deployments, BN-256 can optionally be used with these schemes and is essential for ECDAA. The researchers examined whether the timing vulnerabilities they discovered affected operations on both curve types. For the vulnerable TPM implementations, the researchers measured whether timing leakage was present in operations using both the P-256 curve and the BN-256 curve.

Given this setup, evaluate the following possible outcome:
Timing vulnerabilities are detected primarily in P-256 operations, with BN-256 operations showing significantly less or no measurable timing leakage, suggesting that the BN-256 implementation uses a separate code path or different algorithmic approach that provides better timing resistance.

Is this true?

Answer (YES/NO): NO